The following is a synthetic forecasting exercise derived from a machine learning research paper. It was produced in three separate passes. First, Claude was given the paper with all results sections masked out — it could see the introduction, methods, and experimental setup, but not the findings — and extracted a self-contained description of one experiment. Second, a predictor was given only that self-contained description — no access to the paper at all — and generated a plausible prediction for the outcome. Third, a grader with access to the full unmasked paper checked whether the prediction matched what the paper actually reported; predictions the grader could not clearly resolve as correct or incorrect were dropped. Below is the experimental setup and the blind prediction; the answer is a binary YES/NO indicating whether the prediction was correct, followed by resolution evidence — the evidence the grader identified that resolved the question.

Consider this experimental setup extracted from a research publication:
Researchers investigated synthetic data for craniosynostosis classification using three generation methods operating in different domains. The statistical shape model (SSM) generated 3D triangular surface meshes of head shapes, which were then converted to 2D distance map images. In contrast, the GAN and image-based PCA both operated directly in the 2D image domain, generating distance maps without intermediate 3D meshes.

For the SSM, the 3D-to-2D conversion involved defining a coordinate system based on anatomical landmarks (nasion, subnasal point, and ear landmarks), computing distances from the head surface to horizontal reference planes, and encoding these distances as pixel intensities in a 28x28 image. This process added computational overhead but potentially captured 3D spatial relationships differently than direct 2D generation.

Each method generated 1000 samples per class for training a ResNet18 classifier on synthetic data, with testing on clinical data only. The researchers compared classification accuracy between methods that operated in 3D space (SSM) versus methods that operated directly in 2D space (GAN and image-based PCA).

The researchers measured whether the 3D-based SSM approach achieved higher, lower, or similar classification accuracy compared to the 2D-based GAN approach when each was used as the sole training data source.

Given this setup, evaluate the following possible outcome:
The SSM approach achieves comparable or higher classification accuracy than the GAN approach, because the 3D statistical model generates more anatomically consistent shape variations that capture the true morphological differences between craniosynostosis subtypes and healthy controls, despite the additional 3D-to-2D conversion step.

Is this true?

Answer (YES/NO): YES